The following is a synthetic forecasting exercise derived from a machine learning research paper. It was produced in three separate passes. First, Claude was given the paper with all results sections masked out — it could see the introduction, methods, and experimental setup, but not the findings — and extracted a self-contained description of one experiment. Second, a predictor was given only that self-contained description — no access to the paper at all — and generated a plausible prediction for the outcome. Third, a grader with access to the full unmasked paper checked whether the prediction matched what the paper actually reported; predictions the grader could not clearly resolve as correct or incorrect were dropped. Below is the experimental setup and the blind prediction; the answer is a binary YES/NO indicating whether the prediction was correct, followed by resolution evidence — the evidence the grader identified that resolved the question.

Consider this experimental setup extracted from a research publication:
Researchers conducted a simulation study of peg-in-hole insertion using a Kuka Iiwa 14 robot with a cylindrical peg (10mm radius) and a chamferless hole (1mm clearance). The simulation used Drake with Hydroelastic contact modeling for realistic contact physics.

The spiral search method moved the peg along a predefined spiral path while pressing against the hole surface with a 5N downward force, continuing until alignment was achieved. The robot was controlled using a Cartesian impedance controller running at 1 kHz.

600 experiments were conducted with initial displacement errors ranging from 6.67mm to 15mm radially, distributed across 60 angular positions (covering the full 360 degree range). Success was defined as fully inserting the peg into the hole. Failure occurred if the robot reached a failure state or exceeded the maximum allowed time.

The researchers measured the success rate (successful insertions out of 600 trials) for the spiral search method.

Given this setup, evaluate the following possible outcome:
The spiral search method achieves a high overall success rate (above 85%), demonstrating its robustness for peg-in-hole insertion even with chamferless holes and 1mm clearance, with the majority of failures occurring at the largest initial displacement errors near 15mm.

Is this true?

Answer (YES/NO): NO